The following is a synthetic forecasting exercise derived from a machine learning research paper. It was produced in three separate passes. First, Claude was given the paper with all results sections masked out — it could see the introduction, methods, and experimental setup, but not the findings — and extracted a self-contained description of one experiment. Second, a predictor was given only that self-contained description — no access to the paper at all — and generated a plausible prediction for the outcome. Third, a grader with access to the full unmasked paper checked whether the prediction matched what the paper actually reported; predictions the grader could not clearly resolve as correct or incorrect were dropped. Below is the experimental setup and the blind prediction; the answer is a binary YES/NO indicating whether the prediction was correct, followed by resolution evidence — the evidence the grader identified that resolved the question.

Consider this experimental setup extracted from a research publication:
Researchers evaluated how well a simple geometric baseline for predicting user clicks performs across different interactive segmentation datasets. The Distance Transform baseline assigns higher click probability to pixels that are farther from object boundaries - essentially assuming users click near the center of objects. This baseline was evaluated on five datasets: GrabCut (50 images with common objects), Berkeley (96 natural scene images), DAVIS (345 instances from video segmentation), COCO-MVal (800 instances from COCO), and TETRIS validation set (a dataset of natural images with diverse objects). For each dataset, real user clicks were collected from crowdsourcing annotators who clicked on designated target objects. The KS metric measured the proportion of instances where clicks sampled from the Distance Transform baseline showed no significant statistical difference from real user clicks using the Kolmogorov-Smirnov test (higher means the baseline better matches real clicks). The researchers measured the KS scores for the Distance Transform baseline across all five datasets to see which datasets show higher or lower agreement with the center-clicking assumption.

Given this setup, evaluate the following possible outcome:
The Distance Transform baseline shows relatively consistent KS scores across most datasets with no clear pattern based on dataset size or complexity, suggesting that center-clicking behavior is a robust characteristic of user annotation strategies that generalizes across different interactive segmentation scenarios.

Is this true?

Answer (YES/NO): NO